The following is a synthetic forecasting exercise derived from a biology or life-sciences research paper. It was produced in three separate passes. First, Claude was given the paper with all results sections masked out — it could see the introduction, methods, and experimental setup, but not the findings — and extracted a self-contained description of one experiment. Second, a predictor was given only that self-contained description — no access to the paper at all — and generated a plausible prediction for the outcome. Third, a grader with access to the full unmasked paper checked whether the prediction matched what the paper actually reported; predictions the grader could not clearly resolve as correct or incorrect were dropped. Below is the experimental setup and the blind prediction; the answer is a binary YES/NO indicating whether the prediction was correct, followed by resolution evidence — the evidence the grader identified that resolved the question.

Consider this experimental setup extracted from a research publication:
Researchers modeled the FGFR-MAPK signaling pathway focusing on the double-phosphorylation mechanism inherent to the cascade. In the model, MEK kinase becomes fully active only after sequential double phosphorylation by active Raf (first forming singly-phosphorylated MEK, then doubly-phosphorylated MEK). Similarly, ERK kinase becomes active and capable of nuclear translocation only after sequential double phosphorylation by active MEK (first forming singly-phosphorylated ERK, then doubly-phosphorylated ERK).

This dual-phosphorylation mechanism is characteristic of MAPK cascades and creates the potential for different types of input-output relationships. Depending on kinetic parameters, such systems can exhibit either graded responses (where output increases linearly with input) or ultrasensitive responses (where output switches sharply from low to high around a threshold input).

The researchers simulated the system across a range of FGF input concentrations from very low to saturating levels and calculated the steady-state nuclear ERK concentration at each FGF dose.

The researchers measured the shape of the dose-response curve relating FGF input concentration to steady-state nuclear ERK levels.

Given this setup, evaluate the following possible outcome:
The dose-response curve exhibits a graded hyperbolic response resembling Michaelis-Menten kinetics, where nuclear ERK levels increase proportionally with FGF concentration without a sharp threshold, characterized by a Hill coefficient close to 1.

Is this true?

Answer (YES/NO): NO